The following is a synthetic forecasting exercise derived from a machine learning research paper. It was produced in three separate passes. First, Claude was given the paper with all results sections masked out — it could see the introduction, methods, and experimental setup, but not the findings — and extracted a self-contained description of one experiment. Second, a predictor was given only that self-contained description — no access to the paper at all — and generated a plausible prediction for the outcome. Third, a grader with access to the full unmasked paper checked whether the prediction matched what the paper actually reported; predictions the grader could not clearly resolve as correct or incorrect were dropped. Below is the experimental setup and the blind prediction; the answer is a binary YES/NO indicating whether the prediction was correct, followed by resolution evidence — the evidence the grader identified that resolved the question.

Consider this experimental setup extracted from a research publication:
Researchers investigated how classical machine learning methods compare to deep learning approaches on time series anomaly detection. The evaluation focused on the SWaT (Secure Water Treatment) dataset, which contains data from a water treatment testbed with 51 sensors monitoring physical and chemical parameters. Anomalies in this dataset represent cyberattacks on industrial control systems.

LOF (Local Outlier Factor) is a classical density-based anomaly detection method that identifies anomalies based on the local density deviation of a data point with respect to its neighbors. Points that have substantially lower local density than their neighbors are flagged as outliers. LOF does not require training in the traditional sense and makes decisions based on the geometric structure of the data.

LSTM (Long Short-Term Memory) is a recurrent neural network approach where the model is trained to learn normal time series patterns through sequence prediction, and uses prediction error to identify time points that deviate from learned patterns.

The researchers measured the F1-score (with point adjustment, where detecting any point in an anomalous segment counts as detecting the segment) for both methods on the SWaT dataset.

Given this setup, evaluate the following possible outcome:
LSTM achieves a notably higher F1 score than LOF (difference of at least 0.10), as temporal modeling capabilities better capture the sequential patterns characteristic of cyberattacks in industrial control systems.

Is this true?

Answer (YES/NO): YES